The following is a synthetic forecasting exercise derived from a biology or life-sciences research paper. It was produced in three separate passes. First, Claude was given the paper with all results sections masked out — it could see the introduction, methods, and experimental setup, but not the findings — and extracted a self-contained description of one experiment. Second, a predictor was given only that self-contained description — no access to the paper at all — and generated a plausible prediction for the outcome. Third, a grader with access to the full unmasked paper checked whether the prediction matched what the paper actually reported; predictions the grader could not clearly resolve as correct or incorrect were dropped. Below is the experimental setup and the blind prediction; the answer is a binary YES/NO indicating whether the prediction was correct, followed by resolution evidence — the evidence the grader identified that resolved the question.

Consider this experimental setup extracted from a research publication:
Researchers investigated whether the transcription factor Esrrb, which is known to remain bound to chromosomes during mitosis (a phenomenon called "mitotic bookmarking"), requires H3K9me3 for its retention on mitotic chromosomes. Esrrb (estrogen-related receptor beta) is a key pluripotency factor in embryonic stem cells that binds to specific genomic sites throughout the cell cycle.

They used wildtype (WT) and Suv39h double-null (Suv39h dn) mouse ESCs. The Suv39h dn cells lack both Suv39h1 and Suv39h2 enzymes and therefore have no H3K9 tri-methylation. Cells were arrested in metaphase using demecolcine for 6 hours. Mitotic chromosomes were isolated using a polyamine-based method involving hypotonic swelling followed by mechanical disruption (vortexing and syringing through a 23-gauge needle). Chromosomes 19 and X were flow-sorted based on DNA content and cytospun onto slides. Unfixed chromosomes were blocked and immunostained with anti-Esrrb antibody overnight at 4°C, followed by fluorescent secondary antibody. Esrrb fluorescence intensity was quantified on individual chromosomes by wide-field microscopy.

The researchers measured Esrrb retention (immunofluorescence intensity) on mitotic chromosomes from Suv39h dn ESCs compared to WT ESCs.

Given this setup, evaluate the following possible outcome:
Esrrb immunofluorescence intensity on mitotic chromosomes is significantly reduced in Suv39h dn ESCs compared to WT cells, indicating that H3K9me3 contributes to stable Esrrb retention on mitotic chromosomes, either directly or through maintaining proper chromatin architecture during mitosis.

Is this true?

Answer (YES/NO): YES